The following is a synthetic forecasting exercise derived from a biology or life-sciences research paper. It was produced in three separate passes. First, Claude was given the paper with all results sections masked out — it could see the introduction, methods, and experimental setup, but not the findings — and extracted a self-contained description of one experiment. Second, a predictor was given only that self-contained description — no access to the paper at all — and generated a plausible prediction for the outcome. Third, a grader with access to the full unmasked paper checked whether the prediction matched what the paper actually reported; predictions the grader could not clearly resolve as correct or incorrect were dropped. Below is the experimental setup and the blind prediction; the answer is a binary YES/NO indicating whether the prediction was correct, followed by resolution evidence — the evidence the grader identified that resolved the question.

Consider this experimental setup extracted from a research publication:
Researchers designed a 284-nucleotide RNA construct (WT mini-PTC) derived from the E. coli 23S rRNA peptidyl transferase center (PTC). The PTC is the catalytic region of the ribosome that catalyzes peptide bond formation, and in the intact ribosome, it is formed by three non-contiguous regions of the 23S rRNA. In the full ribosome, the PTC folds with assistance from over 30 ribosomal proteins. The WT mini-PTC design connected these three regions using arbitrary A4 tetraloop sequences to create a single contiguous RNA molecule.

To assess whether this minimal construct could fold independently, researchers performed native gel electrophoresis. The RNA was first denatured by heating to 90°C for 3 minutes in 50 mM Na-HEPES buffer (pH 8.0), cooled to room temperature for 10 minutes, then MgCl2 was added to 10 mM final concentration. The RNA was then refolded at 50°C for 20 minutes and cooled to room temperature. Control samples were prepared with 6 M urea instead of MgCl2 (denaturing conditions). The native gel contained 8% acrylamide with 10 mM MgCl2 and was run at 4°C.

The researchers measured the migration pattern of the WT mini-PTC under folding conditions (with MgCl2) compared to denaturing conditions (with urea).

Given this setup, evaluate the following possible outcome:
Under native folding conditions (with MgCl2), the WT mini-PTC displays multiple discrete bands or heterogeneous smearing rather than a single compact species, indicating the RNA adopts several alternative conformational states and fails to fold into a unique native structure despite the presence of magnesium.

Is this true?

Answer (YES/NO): NO